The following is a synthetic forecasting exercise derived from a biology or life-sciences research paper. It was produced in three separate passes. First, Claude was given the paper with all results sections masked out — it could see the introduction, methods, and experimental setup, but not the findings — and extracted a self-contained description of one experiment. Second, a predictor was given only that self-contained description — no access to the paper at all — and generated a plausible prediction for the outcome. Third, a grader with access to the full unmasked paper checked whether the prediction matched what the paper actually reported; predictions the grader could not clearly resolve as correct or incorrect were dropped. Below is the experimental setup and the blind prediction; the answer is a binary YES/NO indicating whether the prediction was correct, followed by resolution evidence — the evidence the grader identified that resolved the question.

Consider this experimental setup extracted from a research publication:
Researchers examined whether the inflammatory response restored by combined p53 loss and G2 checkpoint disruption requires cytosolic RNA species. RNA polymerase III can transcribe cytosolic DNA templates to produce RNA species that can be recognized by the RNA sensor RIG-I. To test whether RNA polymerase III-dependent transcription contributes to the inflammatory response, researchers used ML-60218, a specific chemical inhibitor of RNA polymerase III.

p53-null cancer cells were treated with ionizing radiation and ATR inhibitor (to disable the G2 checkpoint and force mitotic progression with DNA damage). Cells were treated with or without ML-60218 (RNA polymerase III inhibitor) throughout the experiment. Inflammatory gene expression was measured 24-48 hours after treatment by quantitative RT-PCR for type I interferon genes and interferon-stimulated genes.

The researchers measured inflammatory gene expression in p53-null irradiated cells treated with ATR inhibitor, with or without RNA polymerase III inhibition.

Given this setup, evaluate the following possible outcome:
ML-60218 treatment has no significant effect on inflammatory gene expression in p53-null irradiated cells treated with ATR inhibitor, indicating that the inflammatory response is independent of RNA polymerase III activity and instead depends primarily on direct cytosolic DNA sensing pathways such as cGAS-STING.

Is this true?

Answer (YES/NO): NO